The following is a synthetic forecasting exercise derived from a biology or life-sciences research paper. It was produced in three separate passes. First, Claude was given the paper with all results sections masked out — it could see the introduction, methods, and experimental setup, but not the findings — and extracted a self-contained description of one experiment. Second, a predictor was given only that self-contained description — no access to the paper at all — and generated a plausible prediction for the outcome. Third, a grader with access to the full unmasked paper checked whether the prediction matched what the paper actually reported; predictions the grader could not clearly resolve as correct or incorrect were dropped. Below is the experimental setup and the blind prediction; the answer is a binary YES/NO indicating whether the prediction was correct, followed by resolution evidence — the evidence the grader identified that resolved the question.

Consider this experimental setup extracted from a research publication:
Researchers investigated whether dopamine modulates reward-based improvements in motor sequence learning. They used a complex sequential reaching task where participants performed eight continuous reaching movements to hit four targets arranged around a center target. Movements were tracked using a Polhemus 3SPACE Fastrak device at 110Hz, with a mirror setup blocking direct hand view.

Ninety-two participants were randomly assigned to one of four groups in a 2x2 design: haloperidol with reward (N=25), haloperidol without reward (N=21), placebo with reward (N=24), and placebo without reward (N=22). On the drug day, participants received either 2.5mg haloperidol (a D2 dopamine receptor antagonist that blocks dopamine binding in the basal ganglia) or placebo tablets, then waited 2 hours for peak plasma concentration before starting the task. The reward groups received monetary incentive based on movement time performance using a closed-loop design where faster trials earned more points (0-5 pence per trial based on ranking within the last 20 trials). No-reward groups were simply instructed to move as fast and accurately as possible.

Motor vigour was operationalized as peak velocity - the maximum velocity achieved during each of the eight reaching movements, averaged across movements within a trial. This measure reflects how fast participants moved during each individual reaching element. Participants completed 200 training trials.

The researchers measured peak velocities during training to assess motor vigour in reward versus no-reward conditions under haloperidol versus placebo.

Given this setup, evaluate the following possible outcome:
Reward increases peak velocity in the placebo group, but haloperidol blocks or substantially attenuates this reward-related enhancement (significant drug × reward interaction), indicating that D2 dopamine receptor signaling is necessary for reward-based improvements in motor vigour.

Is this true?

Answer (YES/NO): YES